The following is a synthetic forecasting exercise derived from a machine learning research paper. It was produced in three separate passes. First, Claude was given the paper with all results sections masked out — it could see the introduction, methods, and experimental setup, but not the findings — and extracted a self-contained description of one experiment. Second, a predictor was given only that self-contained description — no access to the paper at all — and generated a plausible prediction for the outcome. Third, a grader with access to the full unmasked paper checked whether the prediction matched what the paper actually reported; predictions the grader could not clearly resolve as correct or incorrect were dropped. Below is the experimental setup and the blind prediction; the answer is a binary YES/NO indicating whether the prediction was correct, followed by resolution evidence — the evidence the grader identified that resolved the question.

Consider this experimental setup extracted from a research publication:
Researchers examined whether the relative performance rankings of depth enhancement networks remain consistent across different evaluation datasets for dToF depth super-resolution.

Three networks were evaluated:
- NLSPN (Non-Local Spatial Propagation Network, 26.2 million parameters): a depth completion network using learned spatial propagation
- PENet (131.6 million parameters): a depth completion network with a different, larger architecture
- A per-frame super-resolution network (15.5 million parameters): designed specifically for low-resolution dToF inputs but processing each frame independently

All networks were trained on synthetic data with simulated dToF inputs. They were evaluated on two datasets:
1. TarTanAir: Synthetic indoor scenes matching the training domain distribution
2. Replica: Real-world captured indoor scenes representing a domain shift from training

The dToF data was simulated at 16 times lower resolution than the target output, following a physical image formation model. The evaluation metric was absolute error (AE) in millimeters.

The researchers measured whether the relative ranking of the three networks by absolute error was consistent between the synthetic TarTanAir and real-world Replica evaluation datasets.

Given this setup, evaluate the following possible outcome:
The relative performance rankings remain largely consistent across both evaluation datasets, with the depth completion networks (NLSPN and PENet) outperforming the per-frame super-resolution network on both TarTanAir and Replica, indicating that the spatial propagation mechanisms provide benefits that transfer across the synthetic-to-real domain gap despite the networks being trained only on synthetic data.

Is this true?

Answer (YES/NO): NO